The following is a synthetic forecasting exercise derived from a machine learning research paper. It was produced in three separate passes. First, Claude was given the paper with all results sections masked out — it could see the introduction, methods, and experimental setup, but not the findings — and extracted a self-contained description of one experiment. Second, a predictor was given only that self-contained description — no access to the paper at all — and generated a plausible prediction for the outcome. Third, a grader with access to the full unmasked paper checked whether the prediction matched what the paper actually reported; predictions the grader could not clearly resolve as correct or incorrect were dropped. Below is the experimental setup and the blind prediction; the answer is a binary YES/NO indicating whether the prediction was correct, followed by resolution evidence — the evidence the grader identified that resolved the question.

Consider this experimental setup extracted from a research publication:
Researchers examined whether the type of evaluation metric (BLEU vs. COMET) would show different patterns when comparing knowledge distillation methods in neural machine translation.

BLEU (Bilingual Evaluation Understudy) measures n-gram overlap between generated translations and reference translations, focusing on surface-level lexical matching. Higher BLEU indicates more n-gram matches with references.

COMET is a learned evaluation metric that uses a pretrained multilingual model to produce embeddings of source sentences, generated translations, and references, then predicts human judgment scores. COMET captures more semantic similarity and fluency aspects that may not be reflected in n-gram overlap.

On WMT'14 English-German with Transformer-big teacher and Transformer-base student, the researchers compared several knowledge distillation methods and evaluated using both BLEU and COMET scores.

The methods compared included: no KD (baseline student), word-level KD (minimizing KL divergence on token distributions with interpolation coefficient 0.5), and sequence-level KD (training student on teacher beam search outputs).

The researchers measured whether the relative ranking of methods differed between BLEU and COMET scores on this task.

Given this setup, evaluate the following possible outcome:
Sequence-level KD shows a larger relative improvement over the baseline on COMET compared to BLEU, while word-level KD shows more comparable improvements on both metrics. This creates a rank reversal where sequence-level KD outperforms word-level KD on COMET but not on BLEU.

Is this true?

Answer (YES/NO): NO